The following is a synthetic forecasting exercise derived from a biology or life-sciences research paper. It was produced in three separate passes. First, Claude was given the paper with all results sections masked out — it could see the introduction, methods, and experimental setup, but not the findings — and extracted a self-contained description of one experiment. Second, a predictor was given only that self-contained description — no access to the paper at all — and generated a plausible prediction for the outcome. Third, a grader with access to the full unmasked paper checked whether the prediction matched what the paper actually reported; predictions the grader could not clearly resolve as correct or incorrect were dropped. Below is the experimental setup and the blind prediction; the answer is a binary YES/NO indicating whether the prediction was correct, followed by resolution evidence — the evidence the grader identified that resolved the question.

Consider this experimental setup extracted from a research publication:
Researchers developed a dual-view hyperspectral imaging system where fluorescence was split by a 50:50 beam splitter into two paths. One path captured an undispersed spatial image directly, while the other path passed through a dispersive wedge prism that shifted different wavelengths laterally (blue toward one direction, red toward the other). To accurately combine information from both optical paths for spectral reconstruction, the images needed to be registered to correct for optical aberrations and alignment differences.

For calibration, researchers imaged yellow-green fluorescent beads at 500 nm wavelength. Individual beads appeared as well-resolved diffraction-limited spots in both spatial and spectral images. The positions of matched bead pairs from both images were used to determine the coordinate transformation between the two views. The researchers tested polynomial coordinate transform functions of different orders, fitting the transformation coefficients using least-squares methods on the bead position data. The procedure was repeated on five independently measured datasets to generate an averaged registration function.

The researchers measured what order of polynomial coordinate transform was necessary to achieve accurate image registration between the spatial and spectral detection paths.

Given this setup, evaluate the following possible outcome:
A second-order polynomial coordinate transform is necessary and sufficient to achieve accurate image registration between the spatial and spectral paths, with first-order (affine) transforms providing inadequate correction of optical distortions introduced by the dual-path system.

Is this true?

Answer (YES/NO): NO